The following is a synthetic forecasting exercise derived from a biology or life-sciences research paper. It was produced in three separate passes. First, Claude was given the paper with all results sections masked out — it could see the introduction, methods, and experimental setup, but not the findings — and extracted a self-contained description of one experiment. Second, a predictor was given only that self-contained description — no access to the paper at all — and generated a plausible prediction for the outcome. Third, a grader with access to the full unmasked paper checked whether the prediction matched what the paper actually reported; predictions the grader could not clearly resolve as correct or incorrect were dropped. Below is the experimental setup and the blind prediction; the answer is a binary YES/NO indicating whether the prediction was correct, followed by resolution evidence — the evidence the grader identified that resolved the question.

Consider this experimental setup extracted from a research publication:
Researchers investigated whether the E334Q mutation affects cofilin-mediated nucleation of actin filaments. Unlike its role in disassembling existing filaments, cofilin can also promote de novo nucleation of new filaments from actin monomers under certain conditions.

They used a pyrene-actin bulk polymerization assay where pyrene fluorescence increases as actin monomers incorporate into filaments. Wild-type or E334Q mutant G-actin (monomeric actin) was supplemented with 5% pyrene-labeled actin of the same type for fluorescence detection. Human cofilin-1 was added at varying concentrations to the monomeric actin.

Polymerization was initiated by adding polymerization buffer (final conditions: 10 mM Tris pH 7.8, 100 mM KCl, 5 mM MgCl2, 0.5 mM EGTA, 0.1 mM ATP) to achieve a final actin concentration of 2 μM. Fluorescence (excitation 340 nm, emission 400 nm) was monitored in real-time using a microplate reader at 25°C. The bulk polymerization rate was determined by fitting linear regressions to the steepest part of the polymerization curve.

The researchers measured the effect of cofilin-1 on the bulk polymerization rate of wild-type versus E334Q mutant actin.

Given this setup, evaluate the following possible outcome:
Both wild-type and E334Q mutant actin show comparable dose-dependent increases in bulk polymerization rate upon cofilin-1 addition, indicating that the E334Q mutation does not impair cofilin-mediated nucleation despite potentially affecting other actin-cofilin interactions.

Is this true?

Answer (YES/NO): NO